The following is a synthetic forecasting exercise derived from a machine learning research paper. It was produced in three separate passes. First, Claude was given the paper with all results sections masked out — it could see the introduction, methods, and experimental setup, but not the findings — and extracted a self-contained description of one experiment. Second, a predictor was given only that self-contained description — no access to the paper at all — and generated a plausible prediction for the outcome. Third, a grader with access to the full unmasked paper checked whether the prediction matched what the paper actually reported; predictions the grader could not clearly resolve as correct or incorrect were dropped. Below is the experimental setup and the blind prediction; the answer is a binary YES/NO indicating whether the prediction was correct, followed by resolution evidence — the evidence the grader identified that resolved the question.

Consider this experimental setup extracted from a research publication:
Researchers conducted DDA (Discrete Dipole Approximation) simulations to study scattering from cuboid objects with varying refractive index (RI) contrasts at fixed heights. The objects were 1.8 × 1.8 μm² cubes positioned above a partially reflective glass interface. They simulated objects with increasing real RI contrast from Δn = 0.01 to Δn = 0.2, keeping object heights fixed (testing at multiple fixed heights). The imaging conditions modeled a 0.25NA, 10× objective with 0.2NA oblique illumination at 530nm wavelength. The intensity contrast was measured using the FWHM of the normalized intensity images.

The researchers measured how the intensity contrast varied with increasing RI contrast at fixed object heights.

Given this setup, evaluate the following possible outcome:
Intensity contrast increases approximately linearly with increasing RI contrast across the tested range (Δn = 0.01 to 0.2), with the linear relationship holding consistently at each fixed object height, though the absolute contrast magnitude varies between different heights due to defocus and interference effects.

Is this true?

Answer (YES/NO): NO